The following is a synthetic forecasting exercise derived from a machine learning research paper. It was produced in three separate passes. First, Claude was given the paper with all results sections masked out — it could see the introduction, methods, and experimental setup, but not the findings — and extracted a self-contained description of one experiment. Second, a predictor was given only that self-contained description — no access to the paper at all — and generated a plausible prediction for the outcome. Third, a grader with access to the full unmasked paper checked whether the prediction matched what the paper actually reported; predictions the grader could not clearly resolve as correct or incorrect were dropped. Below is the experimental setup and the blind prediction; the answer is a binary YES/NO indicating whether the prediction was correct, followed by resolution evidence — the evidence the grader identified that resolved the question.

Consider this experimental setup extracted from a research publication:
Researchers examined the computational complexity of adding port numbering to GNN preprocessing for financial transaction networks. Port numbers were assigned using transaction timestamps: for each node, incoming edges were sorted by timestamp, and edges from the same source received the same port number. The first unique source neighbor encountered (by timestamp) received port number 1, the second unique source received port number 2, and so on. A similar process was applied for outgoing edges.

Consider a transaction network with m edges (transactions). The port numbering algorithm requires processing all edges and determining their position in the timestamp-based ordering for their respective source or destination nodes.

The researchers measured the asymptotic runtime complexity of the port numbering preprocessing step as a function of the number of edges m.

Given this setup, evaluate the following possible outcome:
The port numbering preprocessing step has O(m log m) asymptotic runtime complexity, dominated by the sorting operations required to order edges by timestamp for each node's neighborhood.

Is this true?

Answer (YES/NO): YES